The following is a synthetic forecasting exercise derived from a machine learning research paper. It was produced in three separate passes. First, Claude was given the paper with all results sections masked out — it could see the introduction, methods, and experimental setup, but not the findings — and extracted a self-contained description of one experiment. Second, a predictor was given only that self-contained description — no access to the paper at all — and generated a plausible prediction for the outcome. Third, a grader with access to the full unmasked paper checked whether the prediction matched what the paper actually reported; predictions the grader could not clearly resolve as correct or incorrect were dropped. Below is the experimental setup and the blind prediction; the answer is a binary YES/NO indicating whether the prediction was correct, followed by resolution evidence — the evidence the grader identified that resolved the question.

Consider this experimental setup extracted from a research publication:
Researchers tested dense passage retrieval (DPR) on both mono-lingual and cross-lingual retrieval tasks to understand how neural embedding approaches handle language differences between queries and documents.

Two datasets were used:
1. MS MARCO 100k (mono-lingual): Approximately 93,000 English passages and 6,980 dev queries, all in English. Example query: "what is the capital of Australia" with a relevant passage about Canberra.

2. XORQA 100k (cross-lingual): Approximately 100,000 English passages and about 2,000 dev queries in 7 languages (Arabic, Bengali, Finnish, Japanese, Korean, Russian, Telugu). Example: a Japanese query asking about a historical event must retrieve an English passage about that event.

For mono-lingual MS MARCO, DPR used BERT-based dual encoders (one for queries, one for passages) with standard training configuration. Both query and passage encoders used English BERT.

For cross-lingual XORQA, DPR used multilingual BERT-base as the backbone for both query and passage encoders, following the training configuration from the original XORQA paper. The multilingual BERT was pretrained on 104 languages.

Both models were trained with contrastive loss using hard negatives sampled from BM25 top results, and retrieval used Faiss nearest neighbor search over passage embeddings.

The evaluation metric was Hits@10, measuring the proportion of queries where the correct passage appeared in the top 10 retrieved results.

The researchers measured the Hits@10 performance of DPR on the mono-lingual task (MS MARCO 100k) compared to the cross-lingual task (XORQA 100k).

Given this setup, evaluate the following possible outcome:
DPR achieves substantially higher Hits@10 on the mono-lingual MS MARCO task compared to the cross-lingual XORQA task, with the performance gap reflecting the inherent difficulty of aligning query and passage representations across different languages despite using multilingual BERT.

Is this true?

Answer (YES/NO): YES